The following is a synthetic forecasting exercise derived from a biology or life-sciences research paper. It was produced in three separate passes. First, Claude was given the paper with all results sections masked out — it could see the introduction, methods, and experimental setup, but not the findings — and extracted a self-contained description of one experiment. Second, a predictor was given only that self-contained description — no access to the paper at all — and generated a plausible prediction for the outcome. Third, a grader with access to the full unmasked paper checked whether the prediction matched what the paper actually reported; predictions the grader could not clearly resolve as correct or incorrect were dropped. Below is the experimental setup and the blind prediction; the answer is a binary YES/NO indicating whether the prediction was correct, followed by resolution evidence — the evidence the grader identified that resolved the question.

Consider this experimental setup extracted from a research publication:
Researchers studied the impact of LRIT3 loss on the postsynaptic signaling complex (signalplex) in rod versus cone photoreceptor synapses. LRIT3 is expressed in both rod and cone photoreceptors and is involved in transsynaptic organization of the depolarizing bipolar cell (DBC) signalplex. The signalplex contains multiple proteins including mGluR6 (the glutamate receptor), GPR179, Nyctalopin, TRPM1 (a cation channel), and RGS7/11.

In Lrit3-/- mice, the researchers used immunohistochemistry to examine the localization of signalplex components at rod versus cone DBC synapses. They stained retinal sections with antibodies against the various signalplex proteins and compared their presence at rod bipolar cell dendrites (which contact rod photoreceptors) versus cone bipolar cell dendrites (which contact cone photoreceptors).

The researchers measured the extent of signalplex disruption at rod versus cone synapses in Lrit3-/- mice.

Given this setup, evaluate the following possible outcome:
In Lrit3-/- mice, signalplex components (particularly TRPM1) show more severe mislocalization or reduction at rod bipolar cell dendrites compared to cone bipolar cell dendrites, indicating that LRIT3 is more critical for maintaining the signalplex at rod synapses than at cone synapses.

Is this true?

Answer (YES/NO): NO